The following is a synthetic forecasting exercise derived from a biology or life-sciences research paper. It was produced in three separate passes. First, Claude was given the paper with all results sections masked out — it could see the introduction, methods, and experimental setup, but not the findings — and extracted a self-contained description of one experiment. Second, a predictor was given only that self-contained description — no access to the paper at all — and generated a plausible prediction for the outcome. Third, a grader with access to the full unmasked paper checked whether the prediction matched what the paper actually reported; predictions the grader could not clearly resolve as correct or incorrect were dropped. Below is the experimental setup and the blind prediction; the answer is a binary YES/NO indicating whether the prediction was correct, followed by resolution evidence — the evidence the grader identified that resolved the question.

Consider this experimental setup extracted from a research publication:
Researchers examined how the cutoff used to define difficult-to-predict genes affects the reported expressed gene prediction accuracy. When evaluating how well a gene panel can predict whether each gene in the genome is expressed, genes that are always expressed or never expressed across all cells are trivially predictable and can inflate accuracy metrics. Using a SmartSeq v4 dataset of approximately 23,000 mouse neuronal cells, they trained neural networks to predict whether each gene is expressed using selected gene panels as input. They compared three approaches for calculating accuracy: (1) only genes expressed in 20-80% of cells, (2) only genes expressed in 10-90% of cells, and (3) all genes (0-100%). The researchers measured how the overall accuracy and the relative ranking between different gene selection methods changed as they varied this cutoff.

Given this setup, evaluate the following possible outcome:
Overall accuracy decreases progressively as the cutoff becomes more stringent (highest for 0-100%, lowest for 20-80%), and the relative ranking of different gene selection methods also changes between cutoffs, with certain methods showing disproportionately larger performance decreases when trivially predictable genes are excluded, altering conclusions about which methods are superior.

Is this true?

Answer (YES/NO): NO